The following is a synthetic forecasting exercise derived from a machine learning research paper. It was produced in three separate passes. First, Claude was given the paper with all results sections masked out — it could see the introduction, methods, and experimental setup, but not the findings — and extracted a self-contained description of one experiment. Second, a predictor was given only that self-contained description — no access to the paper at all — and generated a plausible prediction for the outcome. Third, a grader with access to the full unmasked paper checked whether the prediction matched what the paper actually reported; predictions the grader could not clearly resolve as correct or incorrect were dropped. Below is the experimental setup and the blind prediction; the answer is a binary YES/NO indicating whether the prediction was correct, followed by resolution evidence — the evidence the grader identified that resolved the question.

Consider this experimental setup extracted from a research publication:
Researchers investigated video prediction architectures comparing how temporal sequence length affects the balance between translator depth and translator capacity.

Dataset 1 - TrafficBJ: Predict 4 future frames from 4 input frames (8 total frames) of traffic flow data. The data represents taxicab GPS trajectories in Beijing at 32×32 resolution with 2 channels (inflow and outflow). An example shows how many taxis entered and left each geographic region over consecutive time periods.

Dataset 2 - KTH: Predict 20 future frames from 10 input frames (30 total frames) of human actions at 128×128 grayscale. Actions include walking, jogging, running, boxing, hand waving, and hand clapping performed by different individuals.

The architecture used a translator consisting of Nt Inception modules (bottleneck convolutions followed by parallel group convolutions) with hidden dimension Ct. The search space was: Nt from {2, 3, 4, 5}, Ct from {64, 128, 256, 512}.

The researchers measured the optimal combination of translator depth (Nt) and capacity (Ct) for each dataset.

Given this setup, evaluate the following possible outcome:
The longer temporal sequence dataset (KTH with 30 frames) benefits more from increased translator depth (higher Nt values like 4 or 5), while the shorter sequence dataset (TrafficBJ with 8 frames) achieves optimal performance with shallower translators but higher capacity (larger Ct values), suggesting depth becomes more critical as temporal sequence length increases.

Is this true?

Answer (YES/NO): YES